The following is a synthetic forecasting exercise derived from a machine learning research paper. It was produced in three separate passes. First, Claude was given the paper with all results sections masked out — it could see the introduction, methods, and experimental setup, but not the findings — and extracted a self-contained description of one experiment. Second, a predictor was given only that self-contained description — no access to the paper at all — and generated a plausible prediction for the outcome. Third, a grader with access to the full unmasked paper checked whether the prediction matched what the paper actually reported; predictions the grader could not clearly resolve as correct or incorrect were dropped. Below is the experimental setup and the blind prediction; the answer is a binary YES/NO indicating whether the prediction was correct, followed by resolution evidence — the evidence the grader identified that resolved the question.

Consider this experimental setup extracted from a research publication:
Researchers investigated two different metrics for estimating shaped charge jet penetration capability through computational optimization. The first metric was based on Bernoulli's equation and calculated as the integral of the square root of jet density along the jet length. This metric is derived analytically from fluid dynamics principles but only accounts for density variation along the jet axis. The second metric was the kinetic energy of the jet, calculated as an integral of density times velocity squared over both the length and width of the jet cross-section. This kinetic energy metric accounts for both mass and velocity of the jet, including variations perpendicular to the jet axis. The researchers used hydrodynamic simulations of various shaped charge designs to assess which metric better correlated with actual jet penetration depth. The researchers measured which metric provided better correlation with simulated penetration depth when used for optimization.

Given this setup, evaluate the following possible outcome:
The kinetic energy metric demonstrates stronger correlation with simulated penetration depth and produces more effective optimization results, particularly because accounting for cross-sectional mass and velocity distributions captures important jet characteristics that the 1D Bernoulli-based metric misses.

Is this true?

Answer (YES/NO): YES